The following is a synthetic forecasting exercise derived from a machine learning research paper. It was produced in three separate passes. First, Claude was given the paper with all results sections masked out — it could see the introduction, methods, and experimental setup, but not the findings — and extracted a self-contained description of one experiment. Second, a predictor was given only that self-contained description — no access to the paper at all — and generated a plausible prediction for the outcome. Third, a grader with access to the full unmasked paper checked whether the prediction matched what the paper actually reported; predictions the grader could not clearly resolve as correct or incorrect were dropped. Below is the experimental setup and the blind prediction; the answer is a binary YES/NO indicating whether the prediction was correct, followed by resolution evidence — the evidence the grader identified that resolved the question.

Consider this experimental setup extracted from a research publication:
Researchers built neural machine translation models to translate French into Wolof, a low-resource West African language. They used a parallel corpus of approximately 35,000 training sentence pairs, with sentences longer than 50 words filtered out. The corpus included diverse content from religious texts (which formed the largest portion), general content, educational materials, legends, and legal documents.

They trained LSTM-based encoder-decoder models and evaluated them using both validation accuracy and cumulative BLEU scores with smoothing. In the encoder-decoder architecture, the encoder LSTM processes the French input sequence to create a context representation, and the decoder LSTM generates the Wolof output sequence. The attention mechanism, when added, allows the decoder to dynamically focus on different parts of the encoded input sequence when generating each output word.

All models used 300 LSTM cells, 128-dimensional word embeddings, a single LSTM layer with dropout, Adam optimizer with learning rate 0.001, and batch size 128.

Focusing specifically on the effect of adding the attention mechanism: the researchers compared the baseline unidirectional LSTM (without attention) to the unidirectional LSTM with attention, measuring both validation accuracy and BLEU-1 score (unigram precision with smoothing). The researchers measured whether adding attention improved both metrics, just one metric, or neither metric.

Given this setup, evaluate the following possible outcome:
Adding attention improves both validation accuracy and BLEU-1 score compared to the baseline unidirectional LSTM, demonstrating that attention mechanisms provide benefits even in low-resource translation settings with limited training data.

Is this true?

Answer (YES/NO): NO